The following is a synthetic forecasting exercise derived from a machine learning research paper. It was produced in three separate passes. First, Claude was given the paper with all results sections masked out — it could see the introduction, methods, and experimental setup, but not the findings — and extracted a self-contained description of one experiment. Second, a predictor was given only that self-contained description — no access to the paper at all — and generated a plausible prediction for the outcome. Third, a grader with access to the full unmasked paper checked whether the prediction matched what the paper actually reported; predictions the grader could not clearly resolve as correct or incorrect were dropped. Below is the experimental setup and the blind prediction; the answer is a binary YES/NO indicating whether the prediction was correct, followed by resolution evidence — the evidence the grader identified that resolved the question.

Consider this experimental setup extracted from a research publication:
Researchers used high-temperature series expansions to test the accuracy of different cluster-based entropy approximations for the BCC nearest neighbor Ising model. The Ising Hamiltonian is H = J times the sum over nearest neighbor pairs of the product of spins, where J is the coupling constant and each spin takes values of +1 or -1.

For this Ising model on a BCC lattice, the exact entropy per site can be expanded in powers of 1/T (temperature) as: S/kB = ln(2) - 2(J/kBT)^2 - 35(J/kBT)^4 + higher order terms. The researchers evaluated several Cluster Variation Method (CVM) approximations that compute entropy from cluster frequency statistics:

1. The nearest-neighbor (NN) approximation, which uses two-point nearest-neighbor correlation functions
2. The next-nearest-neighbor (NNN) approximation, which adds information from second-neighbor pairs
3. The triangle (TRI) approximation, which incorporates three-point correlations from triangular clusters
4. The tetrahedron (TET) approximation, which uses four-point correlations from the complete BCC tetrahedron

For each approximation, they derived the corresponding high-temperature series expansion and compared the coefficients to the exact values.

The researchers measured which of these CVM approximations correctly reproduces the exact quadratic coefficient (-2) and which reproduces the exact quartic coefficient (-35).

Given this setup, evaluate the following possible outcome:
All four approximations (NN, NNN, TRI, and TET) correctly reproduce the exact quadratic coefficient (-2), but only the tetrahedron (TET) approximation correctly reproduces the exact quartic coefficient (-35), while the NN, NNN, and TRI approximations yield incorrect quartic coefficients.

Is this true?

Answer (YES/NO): YES